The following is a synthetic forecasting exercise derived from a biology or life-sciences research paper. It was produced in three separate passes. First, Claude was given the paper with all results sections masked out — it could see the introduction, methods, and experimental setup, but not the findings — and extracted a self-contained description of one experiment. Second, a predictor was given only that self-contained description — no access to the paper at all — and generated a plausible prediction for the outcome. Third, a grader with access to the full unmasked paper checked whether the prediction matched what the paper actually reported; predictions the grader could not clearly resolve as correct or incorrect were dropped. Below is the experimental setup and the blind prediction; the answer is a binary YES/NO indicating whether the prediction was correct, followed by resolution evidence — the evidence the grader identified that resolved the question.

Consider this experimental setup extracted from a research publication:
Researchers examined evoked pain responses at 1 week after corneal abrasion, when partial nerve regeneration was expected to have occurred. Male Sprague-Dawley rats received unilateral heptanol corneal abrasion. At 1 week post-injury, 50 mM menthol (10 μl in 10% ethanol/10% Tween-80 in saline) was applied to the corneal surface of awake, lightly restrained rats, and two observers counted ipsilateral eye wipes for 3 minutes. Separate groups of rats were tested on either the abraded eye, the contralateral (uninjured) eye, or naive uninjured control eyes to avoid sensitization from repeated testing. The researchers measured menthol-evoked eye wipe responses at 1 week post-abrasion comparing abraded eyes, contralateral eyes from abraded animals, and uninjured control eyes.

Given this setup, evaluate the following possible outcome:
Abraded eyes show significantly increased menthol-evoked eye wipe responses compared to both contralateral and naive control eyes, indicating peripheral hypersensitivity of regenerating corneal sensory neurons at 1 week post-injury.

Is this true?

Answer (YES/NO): NO